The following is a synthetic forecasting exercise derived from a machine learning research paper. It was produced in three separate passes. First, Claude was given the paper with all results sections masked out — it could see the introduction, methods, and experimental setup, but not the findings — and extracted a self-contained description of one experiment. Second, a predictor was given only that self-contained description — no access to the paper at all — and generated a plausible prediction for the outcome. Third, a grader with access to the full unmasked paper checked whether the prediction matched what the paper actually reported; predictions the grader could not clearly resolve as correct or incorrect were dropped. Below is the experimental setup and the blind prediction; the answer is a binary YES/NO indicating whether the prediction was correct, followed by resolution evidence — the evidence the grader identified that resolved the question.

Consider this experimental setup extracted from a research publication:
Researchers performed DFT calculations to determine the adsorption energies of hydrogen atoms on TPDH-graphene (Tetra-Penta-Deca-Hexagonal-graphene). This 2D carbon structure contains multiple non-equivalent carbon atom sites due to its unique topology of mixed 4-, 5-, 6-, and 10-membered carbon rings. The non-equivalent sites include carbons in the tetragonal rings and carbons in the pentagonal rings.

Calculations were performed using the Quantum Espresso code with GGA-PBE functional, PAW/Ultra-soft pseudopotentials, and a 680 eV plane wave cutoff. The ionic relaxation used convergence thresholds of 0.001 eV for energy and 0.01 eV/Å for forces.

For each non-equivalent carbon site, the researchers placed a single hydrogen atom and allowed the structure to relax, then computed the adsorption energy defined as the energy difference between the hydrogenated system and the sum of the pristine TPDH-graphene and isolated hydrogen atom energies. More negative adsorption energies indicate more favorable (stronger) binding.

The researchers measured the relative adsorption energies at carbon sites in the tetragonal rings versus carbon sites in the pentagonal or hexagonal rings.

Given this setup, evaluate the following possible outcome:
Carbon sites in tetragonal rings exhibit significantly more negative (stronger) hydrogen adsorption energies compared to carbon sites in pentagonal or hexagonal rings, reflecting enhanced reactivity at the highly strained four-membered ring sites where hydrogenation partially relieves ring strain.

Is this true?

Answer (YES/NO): YES